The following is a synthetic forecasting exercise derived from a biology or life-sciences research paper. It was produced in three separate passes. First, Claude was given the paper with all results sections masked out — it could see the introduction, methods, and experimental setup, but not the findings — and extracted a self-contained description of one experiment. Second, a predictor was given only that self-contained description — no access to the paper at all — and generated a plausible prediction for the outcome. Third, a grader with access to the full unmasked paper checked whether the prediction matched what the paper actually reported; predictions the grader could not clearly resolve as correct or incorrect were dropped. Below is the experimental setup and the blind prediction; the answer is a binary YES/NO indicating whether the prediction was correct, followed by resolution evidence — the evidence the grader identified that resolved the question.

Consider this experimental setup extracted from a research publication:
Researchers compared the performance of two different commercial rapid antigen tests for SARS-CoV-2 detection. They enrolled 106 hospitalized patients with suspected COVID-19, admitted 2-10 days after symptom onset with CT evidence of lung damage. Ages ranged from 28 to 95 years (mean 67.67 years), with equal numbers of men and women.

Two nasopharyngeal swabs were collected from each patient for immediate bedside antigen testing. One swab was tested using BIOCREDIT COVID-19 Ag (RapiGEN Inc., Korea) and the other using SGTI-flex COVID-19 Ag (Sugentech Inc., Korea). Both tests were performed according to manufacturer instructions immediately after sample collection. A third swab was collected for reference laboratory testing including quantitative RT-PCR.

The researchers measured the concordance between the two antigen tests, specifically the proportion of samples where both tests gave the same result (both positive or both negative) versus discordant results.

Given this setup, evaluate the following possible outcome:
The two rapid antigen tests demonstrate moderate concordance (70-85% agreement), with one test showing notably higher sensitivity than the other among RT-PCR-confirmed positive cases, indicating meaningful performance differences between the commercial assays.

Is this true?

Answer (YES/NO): NO